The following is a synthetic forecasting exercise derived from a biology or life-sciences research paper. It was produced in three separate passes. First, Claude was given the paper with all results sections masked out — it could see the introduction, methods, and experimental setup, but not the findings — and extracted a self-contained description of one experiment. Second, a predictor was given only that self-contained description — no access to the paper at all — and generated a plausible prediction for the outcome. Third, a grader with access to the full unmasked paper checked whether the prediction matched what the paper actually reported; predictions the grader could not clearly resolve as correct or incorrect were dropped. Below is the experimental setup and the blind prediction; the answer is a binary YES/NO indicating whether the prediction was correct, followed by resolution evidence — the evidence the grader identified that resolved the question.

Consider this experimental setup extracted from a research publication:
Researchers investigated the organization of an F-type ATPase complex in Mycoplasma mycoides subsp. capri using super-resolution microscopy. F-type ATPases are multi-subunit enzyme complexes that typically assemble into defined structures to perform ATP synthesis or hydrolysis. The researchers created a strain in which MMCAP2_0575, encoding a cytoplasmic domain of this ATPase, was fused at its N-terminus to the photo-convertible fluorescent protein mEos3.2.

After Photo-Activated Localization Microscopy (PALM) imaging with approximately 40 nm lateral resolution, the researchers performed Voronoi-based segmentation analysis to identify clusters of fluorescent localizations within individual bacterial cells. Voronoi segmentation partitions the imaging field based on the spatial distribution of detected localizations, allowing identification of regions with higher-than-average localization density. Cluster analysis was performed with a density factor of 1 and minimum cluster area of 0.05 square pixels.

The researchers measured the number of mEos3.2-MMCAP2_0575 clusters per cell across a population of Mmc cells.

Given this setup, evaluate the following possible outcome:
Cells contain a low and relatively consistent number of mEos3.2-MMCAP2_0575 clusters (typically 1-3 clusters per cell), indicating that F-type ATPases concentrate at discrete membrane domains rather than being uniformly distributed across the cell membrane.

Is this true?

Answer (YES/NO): NO